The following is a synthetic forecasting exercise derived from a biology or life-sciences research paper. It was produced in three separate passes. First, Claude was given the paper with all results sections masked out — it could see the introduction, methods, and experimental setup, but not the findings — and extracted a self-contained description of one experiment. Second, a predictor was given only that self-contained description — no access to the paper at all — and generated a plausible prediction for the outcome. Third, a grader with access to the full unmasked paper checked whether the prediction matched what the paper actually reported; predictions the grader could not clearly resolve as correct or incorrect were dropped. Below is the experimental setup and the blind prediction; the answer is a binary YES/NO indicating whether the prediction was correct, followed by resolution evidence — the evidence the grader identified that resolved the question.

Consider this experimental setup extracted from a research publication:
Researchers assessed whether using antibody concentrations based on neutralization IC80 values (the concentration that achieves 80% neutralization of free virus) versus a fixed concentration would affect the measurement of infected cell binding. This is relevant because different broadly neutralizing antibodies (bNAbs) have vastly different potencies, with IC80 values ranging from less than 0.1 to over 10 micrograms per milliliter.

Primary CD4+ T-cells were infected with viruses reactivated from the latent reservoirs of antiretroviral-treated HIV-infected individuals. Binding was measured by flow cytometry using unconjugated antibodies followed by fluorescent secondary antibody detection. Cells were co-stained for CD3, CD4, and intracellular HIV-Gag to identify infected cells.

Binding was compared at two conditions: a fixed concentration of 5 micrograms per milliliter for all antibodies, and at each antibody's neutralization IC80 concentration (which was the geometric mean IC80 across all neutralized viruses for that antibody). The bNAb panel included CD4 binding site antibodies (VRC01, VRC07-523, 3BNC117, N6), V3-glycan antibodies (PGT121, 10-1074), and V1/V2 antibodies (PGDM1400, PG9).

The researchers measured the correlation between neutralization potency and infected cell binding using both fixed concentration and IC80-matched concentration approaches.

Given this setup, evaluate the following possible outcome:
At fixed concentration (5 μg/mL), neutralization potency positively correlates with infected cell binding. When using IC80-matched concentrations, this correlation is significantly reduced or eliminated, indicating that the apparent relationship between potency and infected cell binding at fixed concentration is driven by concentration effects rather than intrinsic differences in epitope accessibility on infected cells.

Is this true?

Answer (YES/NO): NO